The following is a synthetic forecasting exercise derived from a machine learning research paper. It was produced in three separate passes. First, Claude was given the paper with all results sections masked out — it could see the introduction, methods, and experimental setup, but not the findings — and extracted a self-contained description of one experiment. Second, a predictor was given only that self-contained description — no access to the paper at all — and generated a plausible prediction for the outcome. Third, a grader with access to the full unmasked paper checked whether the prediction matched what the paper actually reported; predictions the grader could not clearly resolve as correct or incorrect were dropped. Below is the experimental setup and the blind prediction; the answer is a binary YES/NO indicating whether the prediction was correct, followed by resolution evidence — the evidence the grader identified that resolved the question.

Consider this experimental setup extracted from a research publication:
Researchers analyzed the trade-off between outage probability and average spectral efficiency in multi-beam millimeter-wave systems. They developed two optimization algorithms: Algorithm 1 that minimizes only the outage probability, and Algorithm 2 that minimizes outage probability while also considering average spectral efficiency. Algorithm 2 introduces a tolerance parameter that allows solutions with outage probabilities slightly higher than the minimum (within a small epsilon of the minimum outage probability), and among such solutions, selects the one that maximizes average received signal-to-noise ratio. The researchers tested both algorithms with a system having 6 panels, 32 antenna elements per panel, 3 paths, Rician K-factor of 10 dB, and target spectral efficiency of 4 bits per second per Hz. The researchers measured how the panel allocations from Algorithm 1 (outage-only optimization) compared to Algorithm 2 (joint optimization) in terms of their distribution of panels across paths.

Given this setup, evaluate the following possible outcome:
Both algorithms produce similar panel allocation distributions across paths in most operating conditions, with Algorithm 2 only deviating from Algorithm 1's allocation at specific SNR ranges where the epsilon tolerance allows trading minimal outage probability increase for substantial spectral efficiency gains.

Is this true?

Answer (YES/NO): NO